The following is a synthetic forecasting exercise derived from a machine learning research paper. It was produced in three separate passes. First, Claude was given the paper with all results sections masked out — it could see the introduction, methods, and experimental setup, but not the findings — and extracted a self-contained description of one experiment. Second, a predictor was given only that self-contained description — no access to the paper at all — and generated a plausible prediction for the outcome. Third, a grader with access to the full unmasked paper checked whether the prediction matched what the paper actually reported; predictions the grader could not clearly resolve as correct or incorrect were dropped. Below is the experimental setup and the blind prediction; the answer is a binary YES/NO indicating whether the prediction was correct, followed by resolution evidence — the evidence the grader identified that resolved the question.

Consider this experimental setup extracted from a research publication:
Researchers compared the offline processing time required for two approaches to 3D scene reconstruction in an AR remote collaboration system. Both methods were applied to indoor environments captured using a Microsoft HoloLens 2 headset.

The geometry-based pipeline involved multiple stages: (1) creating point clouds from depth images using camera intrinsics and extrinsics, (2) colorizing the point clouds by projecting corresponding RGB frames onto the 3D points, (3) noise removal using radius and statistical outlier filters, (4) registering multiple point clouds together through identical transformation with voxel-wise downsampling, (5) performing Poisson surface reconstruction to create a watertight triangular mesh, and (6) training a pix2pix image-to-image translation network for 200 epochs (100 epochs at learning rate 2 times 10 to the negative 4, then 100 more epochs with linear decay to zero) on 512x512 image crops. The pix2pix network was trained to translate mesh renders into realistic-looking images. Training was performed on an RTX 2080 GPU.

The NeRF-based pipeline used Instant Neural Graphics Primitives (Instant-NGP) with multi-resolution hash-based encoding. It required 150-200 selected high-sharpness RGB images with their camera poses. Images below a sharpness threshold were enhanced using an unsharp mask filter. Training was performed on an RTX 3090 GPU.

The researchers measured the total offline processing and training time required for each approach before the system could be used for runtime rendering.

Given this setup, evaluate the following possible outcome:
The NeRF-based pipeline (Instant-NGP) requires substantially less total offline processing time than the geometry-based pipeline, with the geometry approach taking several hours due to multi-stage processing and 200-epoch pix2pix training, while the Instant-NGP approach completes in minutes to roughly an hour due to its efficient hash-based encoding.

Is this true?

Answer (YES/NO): YES